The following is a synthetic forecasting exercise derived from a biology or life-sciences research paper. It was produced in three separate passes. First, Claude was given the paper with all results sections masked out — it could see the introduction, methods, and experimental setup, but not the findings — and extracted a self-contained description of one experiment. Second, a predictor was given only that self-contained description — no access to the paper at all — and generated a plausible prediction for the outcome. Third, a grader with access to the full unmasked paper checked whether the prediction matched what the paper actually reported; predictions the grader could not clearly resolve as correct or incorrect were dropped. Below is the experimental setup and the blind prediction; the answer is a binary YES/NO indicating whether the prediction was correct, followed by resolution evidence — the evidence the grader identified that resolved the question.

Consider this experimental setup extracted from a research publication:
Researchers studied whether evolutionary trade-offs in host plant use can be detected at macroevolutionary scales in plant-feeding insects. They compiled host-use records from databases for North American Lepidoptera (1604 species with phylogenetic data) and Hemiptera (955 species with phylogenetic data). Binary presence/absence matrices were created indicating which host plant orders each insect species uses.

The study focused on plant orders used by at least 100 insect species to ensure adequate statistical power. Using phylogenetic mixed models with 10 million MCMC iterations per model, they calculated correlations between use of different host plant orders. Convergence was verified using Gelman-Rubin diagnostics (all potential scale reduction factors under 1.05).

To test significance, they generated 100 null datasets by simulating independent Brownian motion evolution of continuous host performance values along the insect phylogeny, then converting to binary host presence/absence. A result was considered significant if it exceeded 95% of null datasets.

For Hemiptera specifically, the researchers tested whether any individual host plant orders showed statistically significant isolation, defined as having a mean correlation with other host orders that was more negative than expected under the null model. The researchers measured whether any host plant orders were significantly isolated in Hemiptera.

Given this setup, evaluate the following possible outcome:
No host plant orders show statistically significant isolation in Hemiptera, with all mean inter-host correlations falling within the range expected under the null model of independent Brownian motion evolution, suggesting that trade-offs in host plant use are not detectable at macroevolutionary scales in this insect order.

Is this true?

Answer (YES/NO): NO